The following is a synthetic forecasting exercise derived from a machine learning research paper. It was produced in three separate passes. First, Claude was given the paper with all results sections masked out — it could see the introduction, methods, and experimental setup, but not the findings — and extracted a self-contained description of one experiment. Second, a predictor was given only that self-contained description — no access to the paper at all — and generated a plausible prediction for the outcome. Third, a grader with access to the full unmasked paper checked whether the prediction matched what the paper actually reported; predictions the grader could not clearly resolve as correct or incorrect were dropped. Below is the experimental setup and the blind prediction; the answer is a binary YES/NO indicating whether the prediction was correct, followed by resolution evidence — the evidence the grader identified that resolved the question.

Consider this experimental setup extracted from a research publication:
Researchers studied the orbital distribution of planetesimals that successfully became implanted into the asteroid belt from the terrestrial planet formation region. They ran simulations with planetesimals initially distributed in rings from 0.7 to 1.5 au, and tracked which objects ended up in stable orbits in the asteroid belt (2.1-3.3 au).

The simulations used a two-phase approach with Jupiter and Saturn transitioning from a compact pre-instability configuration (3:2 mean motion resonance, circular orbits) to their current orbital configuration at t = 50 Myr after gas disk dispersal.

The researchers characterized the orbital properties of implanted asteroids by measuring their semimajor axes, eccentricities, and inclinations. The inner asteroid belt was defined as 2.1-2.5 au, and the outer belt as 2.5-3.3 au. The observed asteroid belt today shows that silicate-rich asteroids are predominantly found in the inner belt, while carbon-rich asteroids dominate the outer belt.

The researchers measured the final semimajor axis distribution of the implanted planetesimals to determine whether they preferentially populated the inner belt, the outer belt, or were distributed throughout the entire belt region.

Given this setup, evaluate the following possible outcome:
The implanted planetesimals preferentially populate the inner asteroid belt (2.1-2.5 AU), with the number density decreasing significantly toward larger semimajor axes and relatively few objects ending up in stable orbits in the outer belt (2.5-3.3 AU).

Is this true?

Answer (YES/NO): NO